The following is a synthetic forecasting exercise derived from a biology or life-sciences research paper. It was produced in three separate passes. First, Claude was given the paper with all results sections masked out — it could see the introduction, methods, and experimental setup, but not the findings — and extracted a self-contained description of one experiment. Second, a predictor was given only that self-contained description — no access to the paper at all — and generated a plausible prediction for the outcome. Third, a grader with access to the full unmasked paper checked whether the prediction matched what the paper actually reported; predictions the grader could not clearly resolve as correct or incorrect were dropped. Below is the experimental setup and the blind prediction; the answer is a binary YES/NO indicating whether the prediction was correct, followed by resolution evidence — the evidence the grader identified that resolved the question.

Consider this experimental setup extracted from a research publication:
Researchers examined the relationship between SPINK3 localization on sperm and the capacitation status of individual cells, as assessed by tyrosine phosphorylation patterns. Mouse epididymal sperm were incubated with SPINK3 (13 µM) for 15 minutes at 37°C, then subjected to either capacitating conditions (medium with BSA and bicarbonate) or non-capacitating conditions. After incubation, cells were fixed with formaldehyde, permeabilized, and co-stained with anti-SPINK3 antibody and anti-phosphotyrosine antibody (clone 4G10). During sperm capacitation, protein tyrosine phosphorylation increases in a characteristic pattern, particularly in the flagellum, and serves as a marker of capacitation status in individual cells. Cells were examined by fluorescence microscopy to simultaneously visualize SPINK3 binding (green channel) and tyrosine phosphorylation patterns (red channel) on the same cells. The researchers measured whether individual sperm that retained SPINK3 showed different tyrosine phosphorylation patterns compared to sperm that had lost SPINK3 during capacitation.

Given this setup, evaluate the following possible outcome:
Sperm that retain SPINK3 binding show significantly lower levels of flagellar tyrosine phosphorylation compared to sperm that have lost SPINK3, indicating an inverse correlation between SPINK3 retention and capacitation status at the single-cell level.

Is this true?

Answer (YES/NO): YES